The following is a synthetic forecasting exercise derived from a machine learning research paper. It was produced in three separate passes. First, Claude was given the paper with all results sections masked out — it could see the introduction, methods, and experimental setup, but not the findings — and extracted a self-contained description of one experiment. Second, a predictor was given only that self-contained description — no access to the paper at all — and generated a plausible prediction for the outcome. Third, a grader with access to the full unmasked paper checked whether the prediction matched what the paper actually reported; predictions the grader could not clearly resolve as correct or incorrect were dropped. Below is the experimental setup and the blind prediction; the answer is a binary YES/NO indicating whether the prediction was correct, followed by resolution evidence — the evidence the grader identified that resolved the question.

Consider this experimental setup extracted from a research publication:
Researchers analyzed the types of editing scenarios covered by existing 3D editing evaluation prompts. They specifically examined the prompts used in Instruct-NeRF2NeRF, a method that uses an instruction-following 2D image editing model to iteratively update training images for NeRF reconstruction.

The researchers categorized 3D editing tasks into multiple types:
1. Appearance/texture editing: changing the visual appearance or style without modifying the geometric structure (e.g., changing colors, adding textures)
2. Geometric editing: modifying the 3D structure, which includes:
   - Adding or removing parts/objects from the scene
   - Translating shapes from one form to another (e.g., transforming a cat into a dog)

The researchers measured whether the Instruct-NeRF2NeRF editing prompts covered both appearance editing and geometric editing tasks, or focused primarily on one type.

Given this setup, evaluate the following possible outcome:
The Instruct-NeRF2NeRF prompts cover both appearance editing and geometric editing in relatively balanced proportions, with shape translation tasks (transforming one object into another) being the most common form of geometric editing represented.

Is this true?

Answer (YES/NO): NO